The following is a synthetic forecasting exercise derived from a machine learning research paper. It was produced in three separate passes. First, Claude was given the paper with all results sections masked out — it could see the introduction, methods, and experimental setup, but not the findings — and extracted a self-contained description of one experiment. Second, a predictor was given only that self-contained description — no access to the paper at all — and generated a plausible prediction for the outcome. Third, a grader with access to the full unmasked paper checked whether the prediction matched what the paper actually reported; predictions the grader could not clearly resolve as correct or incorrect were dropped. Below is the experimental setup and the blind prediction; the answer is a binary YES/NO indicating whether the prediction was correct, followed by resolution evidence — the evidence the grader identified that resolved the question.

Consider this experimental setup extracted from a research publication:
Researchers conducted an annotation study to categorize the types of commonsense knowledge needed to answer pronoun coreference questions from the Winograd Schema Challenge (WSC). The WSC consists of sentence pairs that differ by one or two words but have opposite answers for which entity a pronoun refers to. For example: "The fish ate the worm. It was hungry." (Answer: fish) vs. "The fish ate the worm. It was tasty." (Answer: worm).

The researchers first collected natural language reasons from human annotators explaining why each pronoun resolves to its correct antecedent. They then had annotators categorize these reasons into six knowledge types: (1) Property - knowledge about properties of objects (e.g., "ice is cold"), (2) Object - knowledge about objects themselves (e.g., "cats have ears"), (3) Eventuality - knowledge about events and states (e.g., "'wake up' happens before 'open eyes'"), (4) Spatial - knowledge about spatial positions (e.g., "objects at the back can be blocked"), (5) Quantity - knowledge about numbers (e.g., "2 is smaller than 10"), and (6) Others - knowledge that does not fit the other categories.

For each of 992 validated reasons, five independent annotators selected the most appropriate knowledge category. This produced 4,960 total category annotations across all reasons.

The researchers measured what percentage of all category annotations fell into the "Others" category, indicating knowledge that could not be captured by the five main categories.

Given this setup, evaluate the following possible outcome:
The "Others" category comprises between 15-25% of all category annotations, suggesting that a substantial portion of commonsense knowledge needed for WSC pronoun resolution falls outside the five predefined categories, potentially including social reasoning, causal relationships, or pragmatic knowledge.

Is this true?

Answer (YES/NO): YES